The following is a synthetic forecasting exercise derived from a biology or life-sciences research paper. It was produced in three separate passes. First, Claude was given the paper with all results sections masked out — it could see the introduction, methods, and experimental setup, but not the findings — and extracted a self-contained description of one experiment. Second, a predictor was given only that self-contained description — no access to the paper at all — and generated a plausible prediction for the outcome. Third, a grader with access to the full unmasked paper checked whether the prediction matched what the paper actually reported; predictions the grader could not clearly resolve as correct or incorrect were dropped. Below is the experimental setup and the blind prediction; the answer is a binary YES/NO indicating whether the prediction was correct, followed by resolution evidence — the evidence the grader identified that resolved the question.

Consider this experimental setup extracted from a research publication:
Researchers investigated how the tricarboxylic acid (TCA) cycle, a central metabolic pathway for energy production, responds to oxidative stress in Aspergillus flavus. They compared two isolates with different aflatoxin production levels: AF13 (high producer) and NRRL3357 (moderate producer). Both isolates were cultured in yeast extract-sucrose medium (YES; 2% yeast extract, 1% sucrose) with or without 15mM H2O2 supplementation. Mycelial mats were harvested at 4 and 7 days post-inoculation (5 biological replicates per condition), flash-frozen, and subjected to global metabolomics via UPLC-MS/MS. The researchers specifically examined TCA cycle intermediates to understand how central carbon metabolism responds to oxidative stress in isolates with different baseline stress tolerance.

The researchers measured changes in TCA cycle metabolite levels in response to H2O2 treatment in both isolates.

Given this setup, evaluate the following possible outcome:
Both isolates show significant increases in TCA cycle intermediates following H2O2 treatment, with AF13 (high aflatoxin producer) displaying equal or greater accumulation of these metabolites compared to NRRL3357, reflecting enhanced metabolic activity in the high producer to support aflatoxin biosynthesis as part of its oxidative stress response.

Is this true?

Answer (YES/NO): NO